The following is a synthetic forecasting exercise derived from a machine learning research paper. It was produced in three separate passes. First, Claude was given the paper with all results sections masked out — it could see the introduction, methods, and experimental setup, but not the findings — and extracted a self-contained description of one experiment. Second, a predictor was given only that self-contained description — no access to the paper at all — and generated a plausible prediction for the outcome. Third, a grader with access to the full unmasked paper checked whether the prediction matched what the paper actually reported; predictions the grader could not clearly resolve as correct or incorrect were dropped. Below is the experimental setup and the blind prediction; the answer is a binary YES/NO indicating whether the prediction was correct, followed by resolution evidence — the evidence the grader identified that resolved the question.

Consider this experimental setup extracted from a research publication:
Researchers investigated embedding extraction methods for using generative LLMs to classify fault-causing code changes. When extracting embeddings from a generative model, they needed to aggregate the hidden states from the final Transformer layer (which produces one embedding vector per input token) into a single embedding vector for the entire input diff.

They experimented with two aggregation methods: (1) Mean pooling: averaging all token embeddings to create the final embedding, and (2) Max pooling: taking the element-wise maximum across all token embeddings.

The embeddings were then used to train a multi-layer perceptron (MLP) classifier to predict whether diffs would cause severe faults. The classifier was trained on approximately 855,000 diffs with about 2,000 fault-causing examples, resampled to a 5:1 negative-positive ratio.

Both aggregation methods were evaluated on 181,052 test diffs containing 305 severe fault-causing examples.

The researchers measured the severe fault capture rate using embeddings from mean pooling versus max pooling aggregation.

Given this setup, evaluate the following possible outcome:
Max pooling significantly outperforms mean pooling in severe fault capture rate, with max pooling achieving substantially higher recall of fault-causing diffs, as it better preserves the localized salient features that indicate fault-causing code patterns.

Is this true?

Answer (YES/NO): NO